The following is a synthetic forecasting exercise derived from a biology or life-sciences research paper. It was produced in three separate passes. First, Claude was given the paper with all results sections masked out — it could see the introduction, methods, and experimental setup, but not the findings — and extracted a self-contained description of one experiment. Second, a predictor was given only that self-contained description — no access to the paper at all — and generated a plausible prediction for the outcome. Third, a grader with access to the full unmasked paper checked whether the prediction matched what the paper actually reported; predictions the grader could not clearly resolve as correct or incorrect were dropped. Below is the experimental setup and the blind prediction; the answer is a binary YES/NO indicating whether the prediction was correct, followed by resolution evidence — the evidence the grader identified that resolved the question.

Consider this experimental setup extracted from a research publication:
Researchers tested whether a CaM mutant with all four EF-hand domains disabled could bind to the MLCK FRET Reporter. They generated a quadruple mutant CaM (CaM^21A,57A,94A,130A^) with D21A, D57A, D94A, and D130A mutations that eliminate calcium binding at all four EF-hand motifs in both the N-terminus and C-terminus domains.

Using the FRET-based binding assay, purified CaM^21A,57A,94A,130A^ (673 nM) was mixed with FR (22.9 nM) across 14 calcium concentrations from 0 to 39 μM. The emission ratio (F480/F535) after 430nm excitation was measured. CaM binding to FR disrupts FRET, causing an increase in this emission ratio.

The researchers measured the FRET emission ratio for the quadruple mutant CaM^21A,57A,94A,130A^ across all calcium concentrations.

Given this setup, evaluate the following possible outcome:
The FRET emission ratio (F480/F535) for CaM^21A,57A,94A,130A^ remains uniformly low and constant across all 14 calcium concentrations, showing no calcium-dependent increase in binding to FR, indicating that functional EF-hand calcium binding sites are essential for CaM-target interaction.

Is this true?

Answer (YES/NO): YES